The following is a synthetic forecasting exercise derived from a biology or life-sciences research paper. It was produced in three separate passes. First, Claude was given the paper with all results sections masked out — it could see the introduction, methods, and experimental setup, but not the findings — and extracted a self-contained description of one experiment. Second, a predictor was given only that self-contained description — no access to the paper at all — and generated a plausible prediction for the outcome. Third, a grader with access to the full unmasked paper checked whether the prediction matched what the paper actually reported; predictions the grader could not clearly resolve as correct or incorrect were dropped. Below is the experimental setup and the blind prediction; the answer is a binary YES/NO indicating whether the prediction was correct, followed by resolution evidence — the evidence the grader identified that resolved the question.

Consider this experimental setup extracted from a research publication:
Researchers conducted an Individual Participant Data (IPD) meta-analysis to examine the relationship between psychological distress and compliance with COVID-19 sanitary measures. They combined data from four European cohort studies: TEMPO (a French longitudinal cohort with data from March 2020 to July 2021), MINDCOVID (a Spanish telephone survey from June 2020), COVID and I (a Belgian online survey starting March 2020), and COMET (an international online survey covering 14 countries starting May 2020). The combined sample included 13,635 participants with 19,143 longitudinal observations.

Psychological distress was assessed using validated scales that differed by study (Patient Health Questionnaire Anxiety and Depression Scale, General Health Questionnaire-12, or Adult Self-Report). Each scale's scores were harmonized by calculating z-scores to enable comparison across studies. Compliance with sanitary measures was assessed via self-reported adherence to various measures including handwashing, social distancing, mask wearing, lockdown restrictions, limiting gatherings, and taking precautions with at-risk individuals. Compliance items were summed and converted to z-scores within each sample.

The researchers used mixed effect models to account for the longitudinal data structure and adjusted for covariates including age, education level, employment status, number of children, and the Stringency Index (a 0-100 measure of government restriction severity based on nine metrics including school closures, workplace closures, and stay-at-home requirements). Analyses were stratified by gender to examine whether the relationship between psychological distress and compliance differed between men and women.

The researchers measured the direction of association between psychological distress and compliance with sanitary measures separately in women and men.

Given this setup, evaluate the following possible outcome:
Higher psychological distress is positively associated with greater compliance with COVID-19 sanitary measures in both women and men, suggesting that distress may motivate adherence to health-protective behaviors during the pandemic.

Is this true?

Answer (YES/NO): NO